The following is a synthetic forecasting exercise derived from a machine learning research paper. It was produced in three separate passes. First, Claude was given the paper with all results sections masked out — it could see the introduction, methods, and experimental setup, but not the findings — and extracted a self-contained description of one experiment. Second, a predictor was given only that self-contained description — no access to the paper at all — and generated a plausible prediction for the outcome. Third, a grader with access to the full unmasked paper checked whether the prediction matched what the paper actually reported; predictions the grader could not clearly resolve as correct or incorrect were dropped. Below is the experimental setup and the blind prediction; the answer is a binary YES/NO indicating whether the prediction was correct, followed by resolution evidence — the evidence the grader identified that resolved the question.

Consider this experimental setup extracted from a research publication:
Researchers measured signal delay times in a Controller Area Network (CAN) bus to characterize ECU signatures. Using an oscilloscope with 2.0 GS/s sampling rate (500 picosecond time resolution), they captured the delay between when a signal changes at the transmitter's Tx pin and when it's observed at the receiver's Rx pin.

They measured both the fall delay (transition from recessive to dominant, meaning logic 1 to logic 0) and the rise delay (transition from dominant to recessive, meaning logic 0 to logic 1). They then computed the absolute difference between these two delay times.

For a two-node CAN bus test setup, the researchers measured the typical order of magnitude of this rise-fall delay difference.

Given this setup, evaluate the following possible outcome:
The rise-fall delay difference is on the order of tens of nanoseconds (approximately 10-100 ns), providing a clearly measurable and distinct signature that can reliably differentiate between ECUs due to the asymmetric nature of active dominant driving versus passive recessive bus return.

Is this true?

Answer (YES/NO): YES